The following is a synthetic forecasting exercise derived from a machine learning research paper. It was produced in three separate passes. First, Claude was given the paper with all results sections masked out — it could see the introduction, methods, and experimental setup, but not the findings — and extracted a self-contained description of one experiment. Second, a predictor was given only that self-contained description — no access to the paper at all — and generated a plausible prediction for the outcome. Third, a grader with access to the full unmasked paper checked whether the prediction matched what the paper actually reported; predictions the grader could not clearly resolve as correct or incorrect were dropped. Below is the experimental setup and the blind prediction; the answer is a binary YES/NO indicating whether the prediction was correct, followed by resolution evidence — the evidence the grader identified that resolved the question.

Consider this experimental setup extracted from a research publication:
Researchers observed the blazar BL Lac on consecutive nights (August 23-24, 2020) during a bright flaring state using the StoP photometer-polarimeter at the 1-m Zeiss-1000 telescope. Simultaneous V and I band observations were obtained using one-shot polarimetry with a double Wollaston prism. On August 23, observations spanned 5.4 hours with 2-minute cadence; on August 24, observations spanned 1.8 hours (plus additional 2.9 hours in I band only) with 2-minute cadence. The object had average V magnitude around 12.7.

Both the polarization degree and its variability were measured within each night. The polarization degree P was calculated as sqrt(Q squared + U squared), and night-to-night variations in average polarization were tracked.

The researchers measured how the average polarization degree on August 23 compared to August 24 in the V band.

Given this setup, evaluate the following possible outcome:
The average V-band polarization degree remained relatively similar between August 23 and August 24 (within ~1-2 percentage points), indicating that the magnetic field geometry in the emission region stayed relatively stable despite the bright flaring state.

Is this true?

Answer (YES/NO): NO